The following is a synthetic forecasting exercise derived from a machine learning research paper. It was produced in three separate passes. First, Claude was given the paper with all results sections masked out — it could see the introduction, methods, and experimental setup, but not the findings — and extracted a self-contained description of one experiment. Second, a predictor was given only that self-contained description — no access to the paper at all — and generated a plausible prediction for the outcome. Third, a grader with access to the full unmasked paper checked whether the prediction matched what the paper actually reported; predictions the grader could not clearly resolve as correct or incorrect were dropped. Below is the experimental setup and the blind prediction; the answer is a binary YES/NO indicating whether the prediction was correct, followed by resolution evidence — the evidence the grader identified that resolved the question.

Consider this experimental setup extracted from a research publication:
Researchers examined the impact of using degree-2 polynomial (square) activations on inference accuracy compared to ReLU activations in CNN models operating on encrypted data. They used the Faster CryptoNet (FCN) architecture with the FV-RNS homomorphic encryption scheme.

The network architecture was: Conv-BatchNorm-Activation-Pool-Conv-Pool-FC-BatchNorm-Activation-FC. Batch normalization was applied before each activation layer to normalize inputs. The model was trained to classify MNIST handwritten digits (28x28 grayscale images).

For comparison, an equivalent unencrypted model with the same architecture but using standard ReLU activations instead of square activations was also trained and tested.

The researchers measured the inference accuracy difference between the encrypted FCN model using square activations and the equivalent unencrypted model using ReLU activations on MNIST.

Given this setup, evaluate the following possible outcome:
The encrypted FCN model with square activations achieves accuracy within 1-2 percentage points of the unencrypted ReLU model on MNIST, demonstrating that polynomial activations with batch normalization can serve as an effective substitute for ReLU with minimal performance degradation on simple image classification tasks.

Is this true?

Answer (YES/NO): YES